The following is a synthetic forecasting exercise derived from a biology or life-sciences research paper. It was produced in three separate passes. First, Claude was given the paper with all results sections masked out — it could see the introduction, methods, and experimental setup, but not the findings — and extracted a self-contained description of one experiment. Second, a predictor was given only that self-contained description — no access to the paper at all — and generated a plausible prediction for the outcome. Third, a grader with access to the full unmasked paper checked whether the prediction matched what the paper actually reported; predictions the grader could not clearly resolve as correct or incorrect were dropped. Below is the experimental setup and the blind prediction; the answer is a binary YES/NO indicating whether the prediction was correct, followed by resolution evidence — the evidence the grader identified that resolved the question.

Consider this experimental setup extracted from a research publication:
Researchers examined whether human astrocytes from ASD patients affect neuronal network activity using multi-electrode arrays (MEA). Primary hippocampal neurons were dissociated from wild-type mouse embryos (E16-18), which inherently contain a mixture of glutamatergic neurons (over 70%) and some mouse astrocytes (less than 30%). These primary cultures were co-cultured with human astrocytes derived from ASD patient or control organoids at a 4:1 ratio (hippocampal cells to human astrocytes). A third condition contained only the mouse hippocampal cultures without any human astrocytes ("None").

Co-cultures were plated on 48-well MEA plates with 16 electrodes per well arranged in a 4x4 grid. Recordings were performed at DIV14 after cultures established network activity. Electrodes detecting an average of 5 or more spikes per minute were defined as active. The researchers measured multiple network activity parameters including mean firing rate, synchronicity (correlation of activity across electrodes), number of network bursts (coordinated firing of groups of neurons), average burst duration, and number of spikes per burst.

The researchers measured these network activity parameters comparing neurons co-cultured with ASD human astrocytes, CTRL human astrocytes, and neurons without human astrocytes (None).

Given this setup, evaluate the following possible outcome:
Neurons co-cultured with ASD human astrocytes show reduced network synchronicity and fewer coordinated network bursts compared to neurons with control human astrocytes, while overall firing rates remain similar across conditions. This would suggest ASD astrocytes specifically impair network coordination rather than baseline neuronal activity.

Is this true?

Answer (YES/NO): NO